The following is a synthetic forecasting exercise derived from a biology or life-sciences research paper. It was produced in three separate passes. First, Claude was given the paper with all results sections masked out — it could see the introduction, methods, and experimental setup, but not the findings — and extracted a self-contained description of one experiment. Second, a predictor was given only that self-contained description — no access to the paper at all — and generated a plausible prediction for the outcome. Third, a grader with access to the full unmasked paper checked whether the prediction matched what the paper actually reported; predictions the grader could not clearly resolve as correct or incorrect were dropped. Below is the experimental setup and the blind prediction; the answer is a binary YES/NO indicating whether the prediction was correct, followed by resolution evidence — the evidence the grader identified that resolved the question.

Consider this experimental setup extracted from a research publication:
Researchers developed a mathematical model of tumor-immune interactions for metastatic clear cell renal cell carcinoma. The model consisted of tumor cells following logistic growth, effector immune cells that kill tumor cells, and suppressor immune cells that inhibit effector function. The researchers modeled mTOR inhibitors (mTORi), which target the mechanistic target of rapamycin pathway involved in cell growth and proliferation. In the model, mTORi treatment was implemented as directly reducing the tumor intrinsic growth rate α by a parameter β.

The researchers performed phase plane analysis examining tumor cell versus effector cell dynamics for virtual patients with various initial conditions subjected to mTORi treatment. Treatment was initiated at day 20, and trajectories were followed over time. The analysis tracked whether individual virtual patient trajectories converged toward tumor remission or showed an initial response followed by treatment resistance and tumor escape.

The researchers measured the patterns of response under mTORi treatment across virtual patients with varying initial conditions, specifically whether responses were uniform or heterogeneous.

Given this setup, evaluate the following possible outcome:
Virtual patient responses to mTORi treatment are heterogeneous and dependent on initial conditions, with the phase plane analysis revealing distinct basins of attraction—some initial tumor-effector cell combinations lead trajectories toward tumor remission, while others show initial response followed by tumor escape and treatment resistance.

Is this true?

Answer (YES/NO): YES